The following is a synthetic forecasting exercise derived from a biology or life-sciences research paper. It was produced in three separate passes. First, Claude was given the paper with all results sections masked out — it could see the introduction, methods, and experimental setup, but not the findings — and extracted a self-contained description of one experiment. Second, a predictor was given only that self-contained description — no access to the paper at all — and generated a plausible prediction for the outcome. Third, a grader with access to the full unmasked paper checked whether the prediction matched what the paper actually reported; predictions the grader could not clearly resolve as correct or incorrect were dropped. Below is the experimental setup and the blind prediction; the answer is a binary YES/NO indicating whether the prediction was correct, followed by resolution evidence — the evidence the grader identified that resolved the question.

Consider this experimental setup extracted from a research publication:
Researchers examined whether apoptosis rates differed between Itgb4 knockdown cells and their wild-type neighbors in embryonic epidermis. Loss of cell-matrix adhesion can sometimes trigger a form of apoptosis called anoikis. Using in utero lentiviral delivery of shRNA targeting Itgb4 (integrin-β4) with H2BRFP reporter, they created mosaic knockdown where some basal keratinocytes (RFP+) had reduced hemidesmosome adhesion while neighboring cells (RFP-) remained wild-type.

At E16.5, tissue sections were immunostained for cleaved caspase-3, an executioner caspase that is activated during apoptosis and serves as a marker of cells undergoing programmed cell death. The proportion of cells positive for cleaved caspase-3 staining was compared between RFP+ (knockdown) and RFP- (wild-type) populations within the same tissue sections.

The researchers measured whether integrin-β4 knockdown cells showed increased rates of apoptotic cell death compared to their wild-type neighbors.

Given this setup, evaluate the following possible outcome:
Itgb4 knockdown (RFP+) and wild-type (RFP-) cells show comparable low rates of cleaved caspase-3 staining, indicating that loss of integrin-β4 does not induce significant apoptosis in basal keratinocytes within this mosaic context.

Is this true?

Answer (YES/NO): YES